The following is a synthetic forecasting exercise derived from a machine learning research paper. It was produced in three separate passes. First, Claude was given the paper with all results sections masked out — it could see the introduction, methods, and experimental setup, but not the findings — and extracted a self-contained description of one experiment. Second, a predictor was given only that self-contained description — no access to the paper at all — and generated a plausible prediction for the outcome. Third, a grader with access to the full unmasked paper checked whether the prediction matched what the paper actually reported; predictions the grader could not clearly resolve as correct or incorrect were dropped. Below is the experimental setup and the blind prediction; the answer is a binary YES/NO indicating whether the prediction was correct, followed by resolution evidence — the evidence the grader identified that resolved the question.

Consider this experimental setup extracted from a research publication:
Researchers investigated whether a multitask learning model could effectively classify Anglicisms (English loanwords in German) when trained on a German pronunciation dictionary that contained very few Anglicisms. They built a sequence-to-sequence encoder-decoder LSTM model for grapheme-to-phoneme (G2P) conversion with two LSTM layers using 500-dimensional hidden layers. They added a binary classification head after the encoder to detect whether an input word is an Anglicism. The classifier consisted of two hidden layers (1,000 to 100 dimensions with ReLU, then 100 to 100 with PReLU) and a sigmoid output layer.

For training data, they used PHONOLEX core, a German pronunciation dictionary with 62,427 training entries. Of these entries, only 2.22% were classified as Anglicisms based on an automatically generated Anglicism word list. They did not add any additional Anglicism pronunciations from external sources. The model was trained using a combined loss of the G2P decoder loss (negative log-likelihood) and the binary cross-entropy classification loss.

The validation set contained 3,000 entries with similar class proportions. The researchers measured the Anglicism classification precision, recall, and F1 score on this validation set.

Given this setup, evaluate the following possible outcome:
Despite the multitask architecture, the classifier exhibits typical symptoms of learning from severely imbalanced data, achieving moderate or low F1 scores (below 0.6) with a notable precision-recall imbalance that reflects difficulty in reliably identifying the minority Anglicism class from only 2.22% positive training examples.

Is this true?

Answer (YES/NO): NO